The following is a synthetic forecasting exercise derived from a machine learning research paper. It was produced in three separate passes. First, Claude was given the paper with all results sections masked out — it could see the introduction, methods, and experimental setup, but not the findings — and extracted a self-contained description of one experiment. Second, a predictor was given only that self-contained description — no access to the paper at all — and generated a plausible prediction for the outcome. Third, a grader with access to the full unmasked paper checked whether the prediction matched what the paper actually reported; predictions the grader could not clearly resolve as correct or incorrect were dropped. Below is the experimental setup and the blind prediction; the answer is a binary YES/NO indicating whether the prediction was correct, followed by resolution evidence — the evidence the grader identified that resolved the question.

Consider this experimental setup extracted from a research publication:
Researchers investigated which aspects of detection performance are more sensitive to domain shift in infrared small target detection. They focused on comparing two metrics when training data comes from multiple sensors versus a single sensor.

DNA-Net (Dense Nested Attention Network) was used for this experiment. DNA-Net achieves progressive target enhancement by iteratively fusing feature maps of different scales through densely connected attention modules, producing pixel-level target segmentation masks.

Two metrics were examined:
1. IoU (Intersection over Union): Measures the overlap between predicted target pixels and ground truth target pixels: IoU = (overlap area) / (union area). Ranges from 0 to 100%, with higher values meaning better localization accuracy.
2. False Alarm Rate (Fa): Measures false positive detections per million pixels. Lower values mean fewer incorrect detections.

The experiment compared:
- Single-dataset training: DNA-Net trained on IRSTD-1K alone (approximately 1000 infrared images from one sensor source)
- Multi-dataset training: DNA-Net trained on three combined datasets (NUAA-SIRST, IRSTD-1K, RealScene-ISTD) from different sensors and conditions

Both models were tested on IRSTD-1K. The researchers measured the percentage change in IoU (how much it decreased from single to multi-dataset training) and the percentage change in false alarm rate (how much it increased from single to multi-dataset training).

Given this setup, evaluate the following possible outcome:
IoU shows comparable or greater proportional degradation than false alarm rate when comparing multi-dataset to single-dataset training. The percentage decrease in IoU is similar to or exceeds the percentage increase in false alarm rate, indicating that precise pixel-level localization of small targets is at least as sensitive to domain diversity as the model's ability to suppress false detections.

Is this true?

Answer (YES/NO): NO